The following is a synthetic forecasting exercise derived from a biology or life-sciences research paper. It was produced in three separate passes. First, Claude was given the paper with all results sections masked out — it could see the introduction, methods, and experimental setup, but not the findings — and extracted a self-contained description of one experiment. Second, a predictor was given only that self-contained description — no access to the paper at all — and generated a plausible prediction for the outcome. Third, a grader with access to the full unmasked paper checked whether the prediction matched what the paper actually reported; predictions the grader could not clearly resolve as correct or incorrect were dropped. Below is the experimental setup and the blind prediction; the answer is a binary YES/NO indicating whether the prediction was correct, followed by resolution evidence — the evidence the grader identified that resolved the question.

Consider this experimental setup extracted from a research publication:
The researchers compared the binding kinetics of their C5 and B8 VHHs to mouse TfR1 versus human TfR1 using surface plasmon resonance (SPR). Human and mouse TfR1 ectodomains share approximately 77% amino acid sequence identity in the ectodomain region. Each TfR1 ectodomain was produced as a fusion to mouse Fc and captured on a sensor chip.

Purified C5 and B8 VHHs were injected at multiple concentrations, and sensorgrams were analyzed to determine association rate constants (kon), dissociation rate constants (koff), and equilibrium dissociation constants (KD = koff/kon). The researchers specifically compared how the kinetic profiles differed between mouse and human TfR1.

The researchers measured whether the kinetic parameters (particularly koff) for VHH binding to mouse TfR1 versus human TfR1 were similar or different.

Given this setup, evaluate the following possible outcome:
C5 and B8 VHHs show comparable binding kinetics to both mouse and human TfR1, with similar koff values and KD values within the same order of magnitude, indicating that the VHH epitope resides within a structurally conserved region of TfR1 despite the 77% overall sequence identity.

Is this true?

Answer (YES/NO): NO